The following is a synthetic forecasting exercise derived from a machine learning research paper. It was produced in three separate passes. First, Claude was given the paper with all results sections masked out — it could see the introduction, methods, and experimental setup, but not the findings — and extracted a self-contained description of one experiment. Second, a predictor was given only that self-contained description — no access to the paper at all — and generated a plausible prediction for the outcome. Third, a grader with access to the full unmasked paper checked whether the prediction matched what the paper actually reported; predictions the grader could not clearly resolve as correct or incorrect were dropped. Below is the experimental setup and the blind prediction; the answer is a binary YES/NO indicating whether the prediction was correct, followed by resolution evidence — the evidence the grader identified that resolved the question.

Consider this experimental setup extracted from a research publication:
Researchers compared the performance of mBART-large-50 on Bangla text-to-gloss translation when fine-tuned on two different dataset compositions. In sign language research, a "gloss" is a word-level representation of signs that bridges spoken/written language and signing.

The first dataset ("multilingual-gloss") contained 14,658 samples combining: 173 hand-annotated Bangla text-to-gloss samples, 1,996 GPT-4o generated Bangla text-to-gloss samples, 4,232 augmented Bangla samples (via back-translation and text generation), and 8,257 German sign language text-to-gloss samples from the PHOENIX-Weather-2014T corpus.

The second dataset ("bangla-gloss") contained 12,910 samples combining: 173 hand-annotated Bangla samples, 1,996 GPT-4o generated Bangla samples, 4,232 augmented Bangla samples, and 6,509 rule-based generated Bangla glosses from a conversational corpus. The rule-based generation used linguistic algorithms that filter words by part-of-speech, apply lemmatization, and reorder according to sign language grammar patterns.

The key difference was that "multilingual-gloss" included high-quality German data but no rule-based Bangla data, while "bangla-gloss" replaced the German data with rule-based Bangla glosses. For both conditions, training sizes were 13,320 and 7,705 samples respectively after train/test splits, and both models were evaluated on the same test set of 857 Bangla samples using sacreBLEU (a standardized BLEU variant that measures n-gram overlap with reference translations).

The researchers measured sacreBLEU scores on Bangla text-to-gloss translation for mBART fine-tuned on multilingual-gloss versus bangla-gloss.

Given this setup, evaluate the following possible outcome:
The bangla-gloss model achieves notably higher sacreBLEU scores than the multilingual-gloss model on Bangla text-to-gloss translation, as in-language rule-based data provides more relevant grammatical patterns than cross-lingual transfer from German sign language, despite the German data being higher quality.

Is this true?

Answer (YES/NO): YES